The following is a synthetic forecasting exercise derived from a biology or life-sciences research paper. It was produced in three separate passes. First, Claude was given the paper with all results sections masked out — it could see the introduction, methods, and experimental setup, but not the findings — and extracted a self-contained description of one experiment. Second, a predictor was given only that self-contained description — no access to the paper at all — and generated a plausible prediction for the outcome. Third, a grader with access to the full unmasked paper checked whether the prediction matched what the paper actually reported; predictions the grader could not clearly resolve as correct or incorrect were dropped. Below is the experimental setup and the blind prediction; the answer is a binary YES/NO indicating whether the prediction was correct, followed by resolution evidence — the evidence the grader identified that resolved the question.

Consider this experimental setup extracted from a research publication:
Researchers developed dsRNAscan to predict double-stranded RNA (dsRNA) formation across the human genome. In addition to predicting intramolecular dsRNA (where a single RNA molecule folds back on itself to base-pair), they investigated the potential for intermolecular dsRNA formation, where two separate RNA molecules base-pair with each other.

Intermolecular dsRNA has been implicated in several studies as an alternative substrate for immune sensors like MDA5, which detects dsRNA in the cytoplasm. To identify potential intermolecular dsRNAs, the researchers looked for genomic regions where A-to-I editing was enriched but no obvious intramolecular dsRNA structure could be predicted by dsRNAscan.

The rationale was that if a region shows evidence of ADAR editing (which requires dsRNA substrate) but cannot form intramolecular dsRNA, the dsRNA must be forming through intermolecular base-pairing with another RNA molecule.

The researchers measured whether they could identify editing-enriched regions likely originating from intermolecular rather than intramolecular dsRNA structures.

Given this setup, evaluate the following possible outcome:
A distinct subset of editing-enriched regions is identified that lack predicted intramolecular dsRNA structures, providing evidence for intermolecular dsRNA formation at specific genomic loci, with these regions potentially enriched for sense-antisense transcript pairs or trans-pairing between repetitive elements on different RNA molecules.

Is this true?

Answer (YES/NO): YES